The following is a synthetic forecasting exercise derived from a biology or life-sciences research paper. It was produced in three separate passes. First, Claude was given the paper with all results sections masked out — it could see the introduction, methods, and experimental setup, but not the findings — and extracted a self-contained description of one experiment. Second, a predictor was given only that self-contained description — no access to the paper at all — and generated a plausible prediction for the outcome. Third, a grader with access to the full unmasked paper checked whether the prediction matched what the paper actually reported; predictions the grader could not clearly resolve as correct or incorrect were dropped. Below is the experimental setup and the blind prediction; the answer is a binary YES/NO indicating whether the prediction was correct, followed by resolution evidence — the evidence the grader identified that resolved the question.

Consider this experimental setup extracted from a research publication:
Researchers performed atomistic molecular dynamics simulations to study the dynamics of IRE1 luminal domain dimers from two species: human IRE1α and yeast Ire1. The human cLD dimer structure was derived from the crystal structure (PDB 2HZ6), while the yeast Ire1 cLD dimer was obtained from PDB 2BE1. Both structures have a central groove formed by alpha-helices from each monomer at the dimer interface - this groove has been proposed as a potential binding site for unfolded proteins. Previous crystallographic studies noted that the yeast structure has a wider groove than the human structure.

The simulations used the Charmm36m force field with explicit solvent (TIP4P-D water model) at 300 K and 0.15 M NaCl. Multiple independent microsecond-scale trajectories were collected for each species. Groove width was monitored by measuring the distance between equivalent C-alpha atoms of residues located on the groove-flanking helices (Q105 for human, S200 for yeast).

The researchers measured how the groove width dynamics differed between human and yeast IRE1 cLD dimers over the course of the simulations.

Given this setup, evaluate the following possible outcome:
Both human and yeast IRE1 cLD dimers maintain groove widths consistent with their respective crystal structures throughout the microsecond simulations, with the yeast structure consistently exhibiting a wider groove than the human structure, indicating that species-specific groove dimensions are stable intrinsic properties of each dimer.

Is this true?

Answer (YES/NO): NO